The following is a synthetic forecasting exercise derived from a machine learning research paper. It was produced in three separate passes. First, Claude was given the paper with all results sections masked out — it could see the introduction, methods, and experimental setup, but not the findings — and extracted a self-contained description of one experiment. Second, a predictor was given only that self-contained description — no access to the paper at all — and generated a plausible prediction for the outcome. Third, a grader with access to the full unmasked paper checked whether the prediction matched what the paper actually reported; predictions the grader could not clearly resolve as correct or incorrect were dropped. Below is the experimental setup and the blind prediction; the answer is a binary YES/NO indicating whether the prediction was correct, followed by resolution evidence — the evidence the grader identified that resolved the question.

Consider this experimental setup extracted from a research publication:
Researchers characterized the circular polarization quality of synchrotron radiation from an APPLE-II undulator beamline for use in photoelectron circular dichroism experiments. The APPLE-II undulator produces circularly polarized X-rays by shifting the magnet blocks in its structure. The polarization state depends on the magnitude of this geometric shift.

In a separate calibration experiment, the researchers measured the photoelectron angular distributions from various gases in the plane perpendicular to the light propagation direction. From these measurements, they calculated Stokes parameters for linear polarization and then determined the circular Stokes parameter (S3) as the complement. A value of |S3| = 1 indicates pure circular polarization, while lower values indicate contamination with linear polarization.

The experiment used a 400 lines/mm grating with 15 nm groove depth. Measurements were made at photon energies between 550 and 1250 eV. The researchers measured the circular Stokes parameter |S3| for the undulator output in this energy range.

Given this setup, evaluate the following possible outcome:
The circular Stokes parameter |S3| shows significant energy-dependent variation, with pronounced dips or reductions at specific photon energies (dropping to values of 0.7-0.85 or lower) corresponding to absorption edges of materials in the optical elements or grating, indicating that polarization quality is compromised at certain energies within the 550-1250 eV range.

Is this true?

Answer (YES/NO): NO